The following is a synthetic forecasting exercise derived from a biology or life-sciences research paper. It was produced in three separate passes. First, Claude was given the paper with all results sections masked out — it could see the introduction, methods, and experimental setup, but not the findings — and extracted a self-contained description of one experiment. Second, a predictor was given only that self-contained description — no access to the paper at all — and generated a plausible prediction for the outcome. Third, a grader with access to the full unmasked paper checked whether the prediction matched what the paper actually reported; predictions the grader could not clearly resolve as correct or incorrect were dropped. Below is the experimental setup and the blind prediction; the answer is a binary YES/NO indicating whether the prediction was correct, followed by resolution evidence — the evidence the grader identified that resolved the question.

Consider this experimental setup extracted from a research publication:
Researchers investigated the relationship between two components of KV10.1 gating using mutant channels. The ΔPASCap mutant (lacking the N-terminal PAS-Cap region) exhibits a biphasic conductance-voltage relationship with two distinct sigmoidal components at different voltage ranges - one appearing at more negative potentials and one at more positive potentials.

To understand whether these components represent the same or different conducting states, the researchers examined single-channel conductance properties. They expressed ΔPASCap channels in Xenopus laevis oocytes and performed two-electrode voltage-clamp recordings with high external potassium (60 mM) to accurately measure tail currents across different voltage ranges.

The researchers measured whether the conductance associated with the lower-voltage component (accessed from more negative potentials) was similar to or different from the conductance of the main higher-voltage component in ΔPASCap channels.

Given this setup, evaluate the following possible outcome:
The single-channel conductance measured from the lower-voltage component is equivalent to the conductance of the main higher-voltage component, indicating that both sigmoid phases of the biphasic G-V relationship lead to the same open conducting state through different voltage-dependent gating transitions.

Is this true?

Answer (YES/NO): NO